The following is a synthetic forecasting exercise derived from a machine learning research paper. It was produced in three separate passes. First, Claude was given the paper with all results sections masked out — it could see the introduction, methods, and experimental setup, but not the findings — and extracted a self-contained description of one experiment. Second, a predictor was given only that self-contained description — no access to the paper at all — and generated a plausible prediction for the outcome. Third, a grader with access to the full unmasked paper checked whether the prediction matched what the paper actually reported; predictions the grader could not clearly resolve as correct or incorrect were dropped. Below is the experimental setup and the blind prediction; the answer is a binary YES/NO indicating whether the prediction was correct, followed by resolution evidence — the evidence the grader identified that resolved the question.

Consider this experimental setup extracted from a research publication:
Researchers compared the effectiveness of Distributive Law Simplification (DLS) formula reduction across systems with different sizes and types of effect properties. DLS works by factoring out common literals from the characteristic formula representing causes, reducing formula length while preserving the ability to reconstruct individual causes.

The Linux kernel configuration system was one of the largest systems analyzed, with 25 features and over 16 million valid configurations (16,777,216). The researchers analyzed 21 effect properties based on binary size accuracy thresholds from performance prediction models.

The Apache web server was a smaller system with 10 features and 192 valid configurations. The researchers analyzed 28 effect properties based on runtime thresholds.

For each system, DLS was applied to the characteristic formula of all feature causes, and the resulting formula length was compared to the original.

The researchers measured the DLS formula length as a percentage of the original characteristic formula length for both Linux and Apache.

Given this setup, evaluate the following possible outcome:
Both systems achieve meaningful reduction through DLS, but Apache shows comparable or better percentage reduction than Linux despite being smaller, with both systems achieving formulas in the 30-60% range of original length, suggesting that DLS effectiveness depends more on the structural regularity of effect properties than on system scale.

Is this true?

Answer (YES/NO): NO